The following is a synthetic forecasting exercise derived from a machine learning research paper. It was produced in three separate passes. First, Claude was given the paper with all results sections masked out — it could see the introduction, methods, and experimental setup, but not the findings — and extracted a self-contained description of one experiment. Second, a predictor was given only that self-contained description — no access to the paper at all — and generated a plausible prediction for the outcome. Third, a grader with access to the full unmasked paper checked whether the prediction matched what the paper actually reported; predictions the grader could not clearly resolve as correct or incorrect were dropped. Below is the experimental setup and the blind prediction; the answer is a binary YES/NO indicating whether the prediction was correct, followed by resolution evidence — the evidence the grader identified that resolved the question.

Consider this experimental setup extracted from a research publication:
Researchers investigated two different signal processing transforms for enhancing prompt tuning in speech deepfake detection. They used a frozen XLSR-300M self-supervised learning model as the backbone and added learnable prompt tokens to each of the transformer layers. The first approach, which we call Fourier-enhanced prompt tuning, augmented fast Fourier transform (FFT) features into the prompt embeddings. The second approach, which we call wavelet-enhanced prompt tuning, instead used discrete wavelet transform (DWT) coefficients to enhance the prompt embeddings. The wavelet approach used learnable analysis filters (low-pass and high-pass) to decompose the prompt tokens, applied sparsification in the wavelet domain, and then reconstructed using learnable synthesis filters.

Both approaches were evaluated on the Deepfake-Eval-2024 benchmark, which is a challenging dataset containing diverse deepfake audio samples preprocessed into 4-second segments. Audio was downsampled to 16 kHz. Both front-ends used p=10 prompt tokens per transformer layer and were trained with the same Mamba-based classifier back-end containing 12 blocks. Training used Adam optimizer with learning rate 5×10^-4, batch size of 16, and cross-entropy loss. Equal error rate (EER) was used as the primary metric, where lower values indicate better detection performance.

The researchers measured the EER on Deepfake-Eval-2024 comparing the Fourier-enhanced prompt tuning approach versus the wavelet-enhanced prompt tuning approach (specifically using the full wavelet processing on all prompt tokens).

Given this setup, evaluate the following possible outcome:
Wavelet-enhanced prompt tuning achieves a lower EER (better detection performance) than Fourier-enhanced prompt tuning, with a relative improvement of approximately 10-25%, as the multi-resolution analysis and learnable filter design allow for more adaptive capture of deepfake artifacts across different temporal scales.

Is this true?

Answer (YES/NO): YES